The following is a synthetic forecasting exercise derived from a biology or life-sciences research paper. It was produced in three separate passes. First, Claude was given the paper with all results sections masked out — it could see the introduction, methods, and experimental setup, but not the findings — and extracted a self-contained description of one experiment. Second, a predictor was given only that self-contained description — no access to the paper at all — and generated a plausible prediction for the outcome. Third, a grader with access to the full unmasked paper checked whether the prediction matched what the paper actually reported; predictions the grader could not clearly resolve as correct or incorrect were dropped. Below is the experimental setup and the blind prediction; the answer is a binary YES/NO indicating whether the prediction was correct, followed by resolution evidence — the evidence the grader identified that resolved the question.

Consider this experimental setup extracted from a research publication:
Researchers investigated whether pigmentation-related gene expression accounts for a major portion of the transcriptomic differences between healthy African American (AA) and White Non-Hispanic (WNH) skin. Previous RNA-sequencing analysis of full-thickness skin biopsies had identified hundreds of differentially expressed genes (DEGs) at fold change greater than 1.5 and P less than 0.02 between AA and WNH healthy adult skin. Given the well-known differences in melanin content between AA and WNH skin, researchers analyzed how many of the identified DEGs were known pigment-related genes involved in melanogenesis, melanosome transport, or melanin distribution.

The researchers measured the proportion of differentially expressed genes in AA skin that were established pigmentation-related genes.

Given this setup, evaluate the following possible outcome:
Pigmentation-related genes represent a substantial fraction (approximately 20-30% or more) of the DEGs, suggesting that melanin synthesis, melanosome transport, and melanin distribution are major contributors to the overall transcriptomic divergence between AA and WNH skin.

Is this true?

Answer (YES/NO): NO